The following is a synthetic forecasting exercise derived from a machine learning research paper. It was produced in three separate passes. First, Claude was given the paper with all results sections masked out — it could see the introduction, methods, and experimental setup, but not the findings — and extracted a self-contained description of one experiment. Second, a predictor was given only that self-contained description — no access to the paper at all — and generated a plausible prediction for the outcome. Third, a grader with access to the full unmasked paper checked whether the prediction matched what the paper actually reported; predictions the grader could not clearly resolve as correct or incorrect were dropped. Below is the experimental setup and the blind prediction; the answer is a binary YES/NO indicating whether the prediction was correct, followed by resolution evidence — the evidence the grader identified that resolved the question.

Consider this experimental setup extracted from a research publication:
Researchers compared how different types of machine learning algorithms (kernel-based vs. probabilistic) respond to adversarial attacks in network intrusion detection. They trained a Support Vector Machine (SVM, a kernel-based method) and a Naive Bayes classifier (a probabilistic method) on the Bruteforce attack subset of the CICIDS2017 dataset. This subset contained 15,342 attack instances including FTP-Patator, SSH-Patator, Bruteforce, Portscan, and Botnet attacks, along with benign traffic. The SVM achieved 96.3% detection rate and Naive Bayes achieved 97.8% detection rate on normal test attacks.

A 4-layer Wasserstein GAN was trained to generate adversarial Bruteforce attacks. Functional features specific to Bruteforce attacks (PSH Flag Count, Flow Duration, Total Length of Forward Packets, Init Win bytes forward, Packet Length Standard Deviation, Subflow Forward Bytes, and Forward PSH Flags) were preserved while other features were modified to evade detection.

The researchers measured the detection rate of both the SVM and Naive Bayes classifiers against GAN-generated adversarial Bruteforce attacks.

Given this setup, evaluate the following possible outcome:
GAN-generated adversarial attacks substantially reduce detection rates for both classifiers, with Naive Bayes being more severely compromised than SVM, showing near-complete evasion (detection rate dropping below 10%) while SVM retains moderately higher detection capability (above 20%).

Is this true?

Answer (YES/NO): NO